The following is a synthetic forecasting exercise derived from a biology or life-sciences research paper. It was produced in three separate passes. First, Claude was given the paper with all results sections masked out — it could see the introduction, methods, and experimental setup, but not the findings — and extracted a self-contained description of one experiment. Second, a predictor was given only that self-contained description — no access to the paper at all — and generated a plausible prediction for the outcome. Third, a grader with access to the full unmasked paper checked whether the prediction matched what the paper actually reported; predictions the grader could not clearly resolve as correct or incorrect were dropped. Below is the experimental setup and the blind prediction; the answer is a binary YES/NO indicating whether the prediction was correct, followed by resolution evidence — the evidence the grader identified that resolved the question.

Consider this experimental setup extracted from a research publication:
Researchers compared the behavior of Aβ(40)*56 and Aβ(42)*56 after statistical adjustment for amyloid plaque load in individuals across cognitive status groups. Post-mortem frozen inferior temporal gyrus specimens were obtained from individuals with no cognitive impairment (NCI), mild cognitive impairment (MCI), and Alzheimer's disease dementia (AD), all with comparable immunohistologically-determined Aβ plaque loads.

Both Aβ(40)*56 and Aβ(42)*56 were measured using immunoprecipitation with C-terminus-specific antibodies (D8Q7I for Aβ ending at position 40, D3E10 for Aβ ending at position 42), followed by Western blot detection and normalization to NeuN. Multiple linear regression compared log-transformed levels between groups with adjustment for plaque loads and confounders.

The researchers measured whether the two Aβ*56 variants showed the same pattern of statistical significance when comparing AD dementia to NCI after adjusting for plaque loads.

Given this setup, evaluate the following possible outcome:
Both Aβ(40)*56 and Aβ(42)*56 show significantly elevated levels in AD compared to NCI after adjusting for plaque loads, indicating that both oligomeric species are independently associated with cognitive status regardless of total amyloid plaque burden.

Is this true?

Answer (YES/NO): NO